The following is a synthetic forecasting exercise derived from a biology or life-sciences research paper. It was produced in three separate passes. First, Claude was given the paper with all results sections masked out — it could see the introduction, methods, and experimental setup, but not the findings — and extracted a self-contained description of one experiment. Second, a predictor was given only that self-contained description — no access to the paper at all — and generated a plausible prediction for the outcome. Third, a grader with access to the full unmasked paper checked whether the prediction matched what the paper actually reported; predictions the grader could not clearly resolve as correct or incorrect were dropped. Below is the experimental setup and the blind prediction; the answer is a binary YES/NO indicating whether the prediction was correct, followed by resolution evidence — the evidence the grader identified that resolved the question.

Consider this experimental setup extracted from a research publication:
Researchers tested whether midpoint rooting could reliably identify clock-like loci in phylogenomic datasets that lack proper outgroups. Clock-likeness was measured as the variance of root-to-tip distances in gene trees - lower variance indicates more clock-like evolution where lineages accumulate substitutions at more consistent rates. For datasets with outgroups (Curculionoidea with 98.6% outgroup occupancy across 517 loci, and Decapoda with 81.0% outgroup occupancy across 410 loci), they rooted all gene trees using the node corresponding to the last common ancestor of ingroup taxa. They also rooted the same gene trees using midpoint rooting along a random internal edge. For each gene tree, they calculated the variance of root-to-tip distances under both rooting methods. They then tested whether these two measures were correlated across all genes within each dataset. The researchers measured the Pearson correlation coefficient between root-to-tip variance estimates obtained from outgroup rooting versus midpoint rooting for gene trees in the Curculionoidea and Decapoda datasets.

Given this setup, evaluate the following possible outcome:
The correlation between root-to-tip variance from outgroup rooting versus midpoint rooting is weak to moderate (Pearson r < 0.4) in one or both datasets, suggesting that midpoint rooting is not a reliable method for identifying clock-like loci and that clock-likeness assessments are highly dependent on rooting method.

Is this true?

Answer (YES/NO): NO